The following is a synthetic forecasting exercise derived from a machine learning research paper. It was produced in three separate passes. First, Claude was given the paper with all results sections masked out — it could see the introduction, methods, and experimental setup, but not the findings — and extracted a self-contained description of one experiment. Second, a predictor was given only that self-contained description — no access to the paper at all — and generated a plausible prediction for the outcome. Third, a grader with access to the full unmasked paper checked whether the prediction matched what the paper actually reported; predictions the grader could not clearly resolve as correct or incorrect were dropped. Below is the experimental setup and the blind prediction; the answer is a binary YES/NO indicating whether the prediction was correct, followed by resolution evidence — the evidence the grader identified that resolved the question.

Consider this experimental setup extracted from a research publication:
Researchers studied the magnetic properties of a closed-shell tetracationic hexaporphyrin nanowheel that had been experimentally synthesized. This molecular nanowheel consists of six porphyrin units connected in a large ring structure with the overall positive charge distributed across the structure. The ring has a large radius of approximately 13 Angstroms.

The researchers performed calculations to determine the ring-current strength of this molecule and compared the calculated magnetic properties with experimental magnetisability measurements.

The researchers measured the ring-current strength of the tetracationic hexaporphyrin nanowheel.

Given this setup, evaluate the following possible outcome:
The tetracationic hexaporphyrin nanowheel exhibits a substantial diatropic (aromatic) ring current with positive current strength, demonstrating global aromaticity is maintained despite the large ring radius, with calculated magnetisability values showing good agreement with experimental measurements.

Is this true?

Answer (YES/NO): NO